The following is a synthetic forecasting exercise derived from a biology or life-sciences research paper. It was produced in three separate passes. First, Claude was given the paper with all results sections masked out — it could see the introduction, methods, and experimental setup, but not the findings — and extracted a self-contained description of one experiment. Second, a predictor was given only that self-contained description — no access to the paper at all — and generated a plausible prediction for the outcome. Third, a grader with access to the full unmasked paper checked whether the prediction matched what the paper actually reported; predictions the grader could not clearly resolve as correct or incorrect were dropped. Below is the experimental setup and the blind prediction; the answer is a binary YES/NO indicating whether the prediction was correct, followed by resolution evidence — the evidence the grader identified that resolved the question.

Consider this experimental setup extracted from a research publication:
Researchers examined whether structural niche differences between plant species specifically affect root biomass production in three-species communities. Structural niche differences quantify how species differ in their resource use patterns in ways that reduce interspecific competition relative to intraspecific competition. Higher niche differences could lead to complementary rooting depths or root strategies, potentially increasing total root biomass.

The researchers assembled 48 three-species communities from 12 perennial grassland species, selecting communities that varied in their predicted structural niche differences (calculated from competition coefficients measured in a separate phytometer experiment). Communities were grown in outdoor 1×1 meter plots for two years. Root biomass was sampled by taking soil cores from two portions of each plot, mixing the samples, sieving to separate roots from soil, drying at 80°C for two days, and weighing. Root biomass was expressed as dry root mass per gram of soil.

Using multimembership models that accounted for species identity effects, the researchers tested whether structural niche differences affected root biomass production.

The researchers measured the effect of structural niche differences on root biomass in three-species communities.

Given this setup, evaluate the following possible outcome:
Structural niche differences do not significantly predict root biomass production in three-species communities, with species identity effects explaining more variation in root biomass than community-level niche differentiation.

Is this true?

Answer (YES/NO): NO